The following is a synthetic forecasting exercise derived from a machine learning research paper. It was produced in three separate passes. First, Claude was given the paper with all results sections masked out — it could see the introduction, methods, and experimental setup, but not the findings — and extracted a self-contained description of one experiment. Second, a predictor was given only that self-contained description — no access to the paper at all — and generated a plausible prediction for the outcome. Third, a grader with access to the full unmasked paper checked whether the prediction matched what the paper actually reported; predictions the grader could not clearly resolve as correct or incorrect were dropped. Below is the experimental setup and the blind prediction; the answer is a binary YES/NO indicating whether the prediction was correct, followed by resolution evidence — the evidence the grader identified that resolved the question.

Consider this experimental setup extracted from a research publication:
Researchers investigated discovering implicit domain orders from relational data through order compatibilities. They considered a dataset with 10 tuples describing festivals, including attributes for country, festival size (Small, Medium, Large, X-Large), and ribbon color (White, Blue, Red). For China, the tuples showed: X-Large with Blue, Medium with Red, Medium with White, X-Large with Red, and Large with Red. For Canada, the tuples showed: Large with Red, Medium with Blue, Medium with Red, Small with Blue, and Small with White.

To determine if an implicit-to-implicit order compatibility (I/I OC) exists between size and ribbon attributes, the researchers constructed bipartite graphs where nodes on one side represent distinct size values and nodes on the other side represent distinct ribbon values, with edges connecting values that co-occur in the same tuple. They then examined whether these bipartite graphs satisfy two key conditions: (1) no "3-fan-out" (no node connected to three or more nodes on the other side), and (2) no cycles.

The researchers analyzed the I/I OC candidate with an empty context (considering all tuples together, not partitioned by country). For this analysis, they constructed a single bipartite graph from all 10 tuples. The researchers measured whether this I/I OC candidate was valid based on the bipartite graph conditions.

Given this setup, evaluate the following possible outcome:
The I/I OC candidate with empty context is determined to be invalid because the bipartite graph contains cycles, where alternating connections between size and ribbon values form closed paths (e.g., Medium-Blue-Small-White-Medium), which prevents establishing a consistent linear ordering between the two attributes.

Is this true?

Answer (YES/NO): NO